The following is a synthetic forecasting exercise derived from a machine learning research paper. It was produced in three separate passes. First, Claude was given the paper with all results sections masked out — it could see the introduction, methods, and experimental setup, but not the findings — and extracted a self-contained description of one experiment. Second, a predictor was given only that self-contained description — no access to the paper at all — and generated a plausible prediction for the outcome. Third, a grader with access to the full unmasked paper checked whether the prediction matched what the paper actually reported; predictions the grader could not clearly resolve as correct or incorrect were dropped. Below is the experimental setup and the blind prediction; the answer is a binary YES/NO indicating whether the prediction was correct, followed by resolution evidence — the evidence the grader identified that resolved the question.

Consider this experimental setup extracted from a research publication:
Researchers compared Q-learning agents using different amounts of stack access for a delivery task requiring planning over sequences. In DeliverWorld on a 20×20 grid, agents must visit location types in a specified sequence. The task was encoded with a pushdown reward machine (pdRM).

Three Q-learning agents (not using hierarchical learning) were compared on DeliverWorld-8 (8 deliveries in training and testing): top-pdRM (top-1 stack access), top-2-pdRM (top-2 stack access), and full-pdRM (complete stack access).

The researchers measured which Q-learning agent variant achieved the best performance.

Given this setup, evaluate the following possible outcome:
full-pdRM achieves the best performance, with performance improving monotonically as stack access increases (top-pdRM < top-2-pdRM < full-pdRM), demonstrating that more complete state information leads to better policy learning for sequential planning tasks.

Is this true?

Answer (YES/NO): NO